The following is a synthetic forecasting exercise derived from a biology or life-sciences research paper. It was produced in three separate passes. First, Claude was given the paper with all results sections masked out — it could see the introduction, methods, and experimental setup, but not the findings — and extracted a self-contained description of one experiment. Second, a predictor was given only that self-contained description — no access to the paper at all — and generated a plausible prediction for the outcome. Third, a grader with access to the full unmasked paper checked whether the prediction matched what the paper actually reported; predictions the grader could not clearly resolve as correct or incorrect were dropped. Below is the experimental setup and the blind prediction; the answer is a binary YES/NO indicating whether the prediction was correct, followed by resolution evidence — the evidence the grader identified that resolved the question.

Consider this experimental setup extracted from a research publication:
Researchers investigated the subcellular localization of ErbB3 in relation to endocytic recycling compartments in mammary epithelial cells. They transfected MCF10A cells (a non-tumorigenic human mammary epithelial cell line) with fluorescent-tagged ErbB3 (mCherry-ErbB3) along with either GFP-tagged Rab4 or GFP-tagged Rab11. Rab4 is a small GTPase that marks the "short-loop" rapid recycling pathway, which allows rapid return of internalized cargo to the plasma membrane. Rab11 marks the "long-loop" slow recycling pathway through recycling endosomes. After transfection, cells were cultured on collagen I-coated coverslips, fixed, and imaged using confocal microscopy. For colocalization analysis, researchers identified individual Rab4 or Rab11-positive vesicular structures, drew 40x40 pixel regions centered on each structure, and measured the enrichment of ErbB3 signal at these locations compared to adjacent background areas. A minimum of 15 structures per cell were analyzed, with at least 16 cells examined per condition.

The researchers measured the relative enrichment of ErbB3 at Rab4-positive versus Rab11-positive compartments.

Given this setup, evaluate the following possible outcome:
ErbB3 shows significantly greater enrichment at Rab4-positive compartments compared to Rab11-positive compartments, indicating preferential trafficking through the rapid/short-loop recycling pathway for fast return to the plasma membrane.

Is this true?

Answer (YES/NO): YES